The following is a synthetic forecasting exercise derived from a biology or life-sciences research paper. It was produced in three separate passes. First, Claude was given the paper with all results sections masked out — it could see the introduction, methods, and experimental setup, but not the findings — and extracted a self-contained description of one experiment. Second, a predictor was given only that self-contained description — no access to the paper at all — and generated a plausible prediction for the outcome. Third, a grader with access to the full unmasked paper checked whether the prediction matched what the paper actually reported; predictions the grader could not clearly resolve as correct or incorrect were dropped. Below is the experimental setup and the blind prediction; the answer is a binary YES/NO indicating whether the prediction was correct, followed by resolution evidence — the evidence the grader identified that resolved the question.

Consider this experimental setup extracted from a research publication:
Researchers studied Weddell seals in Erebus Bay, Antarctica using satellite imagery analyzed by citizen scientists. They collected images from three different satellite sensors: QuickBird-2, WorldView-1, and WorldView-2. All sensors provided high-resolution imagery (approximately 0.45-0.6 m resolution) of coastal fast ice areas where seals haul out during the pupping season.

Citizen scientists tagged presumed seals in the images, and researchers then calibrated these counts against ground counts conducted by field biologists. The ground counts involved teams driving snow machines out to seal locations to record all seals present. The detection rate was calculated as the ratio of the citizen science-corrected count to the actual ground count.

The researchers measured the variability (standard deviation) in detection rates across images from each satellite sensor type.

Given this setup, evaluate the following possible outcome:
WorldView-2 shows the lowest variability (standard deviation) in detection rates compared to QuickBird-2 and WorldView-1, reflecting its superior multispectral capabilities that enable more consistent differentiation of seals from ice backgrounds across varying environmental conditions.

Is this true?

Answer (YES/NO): NO